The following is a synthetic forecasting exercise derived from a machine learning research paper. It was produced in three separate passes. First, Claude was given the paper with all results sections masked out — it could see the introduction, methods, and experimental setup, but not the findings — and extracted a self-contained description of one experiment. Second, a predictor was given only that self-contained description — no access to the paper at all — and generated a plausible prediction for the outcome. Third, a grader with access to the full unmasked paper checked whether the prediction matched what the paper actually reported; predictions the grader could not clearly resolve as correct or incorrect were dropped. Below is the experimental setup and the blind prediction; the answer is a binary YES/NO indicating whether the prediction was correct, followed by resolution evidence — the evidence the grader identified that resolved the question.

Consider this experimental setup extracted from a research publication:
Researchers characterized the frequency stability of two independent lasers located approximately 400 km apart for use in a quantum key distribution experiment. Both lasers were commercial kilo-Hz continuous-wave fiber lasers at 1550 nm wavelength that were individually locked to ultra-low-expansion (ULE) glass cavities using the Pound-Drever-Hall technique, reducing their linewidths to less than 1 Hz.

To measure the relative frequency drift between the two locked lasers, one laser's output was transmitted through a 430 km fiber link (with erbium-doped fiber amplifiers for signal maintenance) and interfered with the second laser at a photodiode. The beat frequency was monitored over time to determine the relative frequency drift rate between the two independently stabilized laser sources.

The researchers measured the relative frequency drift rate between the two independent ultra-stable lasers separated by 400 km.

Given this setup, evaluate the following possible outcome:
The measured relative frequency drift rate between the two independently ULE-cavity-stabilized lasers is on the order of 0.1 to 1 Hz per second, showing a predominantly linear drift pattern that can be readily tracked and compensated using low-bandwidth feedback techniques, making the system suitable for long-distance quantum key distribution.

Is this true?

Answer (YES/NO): YES